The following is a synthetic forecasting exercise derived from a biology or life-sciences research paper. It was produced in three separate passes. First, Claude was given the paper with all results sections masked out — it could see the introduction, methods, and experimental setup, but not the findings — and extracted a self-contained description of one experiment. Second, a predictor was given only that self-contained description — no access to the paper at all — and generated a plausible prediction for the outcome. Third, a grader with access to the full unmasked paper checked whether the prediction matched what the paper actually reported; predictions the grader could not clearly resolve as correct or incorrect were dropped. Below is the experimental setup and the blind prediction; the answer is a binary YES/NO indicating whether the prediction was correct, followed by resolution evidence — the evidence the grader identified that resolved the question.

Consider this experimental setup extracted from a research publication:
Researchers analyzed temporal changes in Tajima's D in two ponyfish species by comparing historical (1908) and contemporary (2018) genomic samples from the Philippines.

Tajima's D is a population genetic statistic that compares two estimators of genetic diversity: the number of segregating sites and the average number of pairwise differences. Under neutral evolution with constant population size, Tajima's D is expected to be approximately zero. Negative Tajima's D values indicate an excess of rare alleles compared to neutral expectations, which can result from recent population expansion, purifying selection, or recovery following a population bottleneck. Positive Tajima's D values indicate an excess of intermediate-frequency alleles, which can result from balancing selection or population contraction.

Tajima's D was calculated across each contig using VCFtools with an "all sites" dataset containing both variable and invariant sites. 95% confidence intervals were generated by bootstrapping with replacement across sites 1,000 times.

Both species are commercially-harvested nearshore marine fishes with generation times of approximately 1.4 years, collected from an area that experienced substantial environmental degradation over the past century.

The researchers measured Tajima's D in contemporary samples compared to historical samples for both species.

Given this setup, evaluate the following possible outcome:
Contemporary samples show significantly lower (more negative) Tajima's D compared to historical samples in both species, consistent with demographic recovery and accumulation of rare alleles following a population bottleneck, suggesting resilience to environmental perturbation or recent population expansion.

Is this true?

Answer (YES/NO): NO